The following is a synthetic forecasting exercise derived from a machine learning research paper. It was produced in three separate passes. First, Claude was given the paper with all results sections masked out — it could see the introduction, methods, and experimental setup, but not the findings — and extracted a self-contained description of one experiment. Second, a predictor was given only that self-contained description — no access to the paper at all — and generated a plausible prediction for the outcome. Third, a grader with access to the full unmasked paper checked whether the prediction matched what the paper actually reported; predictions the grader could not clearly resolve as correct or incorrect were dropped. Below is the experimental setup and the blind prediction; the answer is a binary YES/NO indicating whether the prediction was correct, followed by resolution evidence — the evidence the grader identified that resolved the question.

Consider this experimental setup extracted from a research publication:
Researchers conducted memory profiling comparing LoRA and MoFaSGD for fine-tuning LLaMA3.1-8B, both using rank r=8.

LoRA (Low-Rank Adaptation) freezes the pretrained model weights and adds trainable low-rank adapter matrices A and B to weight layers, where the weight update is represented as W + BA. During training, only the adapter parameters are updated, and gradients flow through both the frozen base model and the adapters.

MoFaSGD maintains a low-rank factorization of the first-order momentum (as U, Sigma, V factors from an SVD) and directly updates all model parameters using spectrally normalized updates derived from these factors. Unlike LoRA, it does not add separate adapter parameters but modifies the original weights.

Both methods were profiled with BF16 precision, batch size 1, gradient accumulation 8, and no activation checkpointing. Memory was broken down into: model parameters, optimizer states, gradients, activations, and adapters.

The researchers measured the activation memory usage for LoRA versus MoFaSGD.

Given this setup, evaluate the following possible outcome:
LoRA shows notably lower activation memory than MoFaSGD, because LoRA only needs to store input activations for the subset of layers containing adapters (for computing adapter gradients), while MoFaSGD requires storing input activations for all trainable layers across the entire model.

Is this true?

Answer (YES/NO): NO